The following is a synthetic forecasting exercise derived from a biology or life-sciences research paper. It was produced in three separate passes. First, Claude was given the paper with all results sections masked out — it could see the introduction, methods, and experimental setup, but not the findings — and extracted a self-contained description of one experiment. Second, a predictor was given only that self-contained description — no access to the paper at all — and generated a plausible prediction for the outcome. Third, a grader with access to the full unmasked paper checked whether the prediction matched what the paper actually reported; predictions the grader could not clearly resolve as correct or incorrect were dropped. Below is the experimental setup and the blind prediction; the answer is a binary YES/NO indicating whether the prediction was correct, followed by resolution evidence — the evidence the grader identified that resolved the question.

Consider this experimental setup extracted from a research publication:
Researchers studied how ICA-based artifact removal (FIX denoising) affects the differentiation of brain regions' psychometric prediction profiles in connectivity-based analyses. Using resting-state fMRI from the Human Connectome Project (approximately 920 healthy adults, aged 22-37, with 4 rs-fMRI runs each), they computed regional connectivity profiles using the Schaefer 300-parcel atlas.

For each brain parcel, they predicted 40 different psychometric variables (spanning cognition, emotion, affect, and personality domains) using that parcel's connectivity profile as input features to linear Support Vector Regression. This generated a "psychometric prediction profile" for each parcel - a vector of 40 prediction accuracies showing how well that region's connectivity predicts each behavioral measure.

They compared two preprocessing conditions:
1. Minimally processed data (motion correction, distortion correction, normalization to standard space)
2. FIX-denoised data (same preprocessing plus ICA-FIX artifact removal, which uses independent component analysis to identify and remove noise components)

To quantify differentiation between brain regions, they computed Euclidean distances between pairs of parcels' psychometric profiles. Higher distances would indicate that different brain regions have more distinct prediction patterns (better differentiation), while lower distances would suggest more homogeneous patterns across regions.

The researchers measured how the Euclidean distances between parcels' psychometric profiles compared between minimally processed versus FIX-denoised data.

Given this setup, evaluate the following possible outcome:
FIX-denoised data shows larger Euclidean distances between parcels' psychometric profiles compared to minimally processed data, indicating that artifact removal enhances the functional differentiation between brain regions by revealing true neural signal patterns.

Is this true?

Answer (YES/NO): YES